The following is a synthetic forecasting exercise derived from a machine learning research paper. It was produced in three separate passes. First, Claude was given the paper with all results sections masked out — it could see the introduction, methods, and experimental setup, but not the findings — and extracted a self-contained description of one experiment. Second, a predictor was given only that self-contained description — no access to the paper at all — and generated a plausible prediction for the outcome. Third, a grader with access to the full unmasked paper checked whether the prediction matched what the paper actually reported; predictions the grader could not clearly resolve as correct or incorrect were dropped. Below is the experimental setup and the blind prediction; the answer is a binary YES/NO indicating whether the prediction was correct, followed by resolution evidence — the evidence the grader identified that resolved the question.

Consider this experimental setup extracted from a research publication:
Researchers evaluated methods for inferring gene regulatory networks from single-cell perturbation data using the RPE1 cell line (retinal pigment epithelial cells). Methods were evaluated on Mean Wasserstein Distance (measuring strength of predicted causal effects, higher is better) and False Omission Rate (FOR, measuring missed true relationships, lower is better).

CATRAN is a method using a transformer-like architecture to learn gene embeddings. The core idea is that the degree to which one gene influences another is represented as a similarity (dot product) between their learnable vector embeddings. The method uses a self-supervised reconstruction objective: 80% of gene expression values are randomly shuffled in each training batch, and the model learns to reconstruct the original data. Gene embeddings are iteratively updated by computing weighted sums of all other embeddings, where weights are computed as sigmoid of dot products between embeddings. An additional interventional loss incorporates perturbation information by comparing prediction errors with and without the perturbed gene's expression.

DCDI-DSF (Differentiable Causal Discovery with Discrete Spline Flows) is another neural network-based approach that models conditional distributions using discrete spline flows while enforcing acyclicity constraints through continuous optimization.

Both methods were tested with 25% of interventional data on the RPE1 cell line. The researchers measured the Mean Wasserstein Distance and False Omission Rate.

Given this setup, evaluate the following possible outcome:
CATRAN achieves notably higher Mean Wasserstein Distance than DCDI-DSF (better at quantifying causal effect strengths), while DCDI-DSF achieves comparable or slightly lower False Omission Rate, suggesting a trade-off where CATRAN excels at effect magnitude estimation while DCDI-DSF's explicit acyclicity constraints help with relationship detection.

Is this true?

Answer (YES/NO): NO